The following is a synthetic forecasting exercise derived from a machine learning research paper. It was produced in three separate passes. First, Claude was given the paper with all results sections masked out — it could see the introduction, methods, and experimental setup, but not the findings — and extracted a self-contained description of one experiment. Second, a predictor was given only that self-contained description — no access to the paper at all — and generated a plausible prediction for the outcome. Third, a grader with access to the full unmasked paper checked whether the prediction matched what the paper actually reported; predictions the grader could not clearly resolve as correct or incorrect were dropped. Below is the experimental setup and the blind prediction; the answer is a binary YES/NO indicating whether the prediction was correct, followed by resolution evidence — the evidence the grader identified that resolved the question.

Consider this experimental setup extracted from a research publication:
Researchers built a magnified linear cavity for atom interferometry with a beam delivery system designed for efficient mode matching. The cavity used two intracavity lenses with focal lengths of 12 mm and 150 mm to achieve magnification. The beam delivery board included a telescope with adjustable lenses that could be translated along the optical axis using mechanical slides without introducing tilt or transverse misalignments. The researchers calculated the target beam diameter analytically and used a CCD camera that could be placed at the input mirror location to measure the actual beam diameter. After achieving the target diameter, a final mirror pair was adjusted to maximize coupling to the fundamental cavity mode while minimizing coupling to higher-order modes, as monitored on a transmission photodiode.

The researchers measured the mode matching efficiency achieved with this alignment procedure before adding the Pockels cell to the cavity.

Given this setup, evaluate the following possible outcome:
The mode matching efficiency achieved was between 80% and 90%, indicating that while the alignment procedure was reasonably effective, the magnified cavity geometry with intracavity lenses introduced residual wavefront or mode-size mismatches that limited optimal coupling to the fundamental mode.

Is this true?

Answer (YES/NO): NO